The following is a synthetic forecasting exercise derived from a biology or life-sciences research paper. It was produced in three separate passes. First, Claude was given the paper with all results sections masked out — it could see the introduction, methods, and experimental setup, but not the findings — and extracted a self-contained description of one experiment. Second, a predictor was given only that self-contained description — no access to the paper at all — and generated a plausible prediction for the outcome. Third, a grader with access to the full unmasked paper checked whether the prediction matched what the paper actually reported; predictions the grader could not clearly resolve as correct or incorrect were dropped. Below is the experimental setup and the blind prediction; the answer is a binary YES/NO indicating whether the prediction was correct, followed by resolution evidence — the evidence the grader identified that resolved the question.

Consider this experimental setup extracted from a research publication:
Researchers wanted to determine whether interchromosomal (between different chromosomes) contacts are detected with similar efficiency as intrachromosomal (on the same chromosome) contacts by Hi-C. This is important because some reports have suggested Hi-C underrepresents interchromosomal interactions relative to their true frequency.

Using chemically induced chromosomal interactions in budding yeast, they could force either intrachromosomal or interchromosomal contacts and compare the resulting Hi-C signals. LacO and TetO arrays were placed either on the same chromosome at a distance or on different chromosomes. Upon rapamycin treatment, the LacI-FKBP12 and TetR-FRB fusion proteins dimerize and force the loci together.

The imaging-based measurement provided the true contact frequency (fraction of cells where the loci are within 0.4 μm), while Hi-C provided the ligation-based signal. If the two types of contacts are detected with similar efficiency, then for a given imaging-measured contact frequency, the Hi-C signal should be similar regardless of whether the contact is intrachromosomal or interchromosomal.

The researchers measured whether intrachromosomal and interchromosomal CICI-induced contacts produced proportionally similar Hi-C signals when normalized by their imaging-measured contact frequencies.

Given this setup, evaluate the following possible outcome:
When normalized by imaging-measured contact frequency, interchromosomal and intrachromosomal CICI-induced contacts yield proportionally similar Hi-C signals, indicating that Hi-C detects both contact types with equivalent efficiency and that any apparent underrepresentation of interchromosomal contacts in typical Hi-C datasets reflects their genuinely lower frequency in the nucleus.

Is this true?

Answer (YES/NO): YES